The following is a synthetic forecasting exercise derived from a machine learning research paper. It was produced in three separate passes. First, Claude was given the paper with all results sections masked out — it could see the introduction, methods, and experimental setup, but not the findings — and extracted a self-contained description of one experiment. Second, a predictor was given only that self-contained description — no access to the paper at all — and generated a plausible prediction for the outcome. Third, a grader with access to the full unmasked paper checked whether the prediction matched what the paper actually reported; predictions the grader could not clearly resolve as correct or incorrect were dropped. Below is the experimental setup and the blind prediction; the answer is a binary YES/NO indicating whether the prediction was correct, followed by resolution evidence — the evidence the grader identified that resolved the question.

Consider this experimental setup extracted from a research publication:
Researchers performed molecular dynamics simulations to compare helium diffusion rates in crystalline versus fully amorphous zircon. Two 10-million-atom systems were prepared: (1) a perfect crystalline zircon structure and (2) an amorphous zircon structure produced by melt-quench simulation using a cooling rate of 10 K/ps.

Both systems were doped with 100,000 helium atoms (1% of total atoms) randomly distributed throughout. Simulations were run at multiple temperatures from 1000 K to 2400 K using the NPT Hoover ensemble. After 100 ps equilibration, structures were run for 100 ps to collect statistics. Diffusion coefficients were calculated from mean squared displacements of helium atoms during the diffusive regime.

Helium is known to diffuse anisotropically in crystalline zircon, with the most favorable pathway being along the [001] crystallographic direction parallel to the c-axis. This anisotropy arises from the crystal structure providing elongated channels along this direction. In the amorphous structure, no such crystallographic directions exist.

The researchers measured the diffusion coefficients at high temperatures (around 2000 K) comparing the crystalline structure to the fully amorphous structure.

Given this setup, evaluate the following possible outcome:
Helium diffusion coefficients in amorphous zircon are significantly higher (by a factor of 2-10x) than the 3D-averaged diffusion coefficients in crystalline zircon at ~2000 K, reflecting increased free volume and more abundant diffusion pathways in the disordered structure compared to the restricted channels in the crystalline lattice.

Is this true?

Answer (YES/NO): NO